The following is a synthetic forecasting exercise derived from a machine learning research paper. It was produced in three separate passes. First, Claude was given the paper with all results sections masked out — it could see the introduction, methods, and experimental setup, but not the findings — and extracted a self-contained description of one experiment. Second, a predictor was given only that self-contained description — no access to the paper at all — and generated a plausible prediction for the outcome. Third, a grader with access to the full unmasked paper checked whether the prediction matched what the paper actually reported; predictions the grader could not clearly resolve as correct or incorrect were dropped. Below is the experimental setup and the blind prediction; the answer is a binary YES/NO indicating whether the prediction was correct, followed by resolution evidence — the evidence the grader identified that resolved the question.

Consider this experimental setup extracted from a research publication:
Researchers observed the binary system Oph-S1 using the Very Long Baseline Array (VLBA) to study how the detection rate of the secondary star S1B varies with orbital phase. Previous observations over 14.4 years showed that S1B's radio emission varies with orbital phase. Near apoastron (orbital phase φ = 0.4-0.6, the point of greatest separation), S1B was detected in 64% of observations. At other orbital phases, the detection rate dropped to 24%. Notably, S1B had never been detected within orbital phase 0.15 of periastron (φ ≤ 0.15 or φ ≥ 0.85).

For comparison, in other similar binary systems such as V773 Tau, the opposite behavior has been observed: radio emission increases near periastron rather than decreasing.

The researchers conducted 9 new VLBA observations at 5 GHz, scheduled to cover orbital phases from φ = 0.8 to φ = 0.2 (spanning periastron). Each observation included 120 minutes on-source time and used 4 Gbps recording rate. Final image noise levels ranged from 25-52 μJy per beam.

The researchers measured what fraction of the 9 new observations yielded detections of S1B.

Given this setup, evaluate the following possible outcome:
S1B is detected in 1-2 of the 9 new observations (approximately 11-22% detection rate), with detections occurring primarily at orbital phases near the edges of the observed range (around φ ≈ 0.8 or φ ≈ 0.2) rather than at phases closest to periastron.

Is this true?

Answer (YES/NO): NO